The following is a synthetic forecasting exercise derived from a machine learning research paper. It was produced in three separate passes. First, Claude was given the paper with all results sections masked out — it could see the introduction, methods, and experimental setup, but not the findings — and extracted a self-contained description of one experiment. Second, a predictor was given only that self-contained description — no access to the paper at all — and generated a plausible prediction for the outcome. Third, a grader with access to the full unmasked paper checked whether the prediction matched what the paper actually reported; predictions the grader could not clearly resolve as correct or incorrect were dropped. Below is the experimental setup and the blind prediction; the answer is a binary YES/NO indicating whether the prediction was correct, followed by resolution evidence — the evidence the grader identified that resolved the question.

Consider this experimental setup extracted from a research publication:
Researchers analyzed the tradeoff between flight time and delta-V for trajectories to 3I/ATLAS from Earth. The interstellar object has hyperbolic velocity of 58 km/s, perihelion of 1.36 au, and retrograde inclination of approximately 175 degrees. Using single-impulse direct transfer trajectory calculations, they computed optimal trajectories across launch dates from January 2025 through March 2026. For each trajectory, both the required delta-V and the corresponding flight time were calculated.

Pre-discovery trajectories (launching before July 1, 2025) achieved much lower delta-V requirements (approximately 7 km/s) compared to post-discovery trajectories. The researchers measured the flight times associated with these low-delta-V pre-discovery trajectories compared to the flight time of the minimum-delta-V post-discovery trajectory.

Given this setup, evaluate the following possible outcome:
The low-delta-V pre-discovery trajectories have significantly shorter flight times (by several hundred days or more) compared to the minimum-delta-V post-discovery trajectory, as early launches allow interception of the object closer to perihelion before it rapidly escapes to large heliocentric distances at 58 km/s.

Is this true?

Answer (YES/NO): NO